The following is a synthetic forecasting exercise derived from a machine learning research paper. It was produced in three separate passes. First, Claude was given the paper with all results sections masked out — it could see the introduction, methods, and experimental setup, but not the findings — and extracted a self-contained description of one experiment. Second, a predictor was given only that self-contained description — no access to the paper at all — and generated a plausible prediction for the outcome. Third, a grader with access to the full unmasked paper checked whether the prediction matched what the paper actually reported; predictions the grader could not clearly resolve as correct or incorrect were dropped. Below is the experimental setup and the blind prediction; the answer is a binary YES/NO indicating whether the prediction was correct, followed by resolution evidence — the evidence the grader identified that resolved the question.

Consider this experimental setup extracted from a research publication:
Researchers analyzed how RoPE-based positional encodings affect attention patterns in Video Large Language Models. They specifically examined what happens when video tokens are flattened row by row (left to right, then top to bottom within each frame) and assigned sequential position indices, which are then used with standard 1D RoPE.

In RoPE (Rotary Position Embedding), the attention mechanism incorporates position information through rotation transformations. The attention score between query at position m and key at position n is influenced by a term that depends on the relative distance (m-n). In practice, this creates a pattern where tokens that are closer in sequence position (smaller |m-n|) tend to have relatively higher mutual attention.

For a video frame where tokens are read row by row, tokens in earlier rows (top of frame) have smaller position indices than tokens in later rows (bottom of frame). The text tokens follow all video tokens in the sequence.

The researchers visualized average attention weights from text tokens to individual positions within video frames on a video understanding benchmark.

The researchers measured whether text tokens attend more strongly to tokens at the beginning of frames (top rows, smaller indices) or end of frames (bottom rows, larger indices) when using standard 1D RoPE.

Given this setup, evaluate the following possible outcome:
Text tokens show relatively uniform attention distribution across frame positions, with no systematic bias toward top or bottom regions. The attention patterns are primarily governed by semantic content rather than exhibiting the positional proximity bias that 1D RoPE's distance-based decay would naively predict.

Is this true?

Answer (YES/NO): NO